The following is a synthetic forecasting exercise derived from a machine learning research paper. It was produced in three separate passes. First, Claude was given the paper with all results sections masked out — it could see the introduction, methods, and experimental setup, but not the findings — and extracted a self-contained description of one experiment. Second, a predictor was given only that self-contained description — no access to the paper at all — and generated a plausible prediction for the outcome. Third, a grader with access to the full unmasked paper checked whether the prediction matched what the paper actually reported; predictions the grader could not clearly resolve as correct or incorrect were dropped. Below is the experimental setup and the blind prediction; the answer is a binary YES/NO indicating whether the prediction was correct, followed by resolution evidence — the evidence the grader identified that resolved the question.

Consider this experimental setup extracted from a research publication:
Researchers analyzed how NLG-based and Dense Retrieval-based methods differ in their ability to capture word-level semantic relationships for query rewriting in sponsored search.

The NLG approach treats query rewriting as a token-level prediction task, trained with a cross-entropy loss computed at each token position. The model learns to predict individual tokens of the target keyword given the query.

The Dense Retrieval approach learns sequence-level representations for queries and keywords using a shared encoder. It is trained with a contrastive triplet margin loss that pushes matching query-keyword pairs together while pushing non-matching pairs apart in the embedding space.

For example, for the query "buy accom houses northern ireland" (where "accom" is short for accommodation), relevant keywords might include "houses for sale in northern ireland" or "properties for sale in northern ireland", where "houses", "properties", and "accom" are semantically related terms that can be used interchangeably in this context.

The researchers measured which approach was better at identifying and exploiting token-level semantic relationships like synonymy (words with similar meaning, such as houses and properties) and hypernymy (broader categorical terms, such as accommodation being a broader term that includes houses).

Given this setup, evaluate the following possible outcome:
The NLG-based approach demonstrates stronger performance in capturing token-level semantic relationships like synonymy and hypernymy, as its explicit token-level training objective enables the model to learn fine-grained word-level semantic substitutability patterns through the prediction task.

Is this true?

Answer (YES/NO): YES